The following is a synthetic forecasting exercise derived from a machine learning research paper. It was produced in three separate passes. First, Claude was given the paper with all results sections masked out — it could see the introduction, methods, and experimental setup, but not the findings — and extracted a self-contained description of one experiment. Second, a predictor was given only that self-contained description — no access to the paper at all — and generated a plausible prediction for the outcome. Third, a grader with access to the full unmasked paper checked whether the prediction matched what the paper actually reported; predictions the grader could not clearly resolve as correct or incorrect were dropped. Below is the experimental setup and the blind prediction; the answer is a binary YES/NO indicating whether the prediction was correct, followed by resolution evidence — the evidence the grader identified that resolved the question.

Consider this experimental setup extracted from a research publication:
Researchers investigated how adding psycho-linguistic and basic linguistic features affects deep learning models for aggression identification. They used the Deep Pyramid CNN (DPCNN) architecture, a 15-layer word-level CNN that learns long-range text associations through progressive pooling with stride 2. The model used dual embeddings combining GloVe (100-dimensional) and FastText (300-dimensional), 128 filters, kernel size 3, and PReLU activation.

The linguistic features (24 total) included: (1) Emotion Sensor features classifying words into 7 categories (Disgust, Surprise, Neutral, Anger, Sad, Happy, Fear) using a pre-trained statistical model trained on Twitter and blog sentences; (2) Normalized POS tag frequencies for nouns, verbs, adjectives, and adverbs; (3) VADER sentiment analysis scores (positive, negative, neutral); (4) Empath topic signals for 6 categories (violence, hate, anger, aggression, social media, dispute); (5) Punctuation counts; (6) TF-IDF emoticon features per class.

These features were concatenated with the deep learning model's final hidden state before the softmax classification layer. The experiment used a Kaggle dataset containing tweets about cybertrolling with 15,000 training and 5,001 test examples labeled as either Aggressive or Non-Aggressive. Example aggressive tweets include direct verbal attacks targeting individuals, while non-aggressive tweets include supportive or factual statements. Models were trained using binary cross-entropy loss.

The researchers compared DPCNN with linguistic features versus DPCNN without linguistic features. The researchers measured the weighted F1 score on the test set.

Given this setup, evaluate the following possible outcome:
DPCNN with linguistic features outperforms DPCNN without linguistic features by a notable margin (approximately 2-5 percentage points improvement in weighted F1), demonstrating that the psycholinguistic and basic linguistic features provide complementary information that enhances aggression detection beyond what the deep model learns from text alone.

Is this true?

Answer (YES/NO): NO